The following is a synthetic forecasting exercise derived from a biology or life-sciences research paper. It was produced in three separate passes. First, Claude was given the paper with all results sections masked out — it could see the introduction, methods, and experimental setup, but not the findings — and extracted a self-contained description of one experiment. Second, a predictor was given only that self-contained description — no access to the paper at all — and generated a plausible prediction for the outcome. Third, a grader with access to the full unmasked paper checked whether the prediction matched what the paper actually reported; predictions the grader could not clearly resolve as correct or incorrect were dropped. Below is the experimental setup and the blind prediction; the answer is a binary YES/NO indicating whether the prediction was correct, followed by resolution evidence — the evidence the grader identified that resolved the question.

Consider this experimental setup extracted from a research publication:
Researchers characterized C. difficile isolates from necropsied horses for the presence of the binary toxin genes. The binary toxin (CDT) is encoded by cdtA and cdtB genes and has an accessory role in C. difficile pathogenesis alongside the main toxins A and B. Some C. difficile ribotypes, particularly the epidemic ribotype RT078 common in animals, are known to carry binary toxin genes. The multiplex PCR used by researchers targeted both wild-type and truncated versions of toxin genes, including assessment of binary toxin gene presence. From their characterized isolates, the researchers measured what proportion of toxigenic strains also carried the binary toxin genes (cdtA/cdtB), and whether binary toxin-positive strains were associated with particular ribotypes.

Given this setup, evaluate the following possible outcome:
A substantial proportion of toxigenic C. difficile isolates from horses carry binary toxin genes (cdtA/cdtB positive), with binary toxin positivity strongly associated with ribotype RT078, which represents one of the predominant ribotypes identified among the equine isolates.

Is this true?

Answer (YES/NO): NO